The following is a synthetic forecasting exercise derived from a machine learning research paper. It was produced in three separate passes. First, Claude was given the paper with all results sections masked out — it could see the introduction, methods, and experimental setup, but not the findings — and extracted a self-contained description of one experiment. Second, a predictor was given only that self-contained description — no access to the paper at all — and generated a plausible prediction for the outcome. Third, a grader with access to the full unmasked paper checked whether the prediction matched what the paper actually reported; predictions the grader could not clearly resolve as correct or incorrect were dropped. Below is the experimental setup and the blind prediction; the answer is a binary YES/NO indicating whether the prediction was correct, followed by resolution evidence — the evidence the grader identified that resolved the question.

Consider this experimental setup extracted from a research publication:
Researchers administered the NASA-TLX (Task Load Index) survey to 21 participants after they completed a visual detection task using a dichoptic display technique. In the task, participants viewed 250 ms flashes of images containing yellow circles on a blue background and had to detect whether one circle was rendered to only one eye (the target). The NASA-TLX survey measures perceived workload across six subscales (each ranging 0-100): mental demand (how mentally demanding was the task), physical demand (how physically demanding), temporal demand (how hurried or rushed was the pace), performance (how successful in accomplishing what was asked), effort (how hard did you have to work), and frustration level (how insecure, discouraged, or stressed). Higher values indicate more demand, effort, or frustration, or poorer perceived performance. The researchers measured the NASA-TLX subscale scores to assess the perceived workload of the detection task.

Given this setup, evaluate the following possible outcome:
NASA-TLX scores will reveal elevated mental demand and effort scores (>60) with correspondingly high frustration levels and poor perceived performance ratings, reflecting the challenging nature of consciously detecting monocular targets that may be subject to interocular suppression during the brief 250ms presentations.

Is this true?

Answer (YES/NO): NO